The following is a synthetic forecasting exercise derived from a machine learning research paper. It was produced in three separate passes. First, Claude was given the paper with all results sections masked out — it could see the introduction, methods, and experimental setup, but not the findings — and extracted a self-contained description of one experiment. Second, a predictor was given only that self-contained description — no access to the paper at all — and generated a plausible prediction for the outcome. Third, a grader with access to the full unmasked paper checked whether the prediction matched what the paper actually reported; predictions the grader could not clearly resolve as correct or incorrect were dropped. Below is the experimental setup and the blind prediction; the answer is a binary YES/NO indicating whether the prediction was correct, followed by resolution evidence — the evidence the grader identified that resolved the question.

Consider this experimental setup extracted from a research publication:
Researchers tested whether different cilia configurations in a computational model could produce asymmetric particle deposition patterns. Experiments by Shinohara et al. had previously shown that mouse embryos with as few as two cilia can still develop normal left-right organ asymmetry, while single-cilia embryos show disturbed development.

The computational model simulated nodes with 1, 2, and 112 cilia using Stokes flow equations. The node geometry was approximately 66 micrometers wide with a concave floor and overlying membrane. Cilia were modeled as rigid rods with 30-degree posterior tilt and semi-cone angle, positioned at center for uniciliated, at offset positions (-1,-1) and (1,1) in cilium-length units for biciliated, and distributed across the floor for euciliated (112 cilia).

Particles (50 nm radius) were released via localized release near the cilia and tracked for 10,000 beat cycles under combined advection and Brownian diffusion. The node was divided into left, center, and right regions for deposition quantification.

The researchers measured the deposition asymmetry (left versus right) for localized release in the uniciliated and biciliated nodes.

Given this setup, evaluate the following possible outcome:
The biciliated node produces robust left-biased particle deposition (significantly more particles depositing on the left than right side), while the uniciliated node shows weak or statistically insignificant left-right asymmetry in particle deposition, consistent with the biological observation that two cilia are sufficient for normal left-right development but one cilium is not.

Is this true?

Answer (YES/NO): NO